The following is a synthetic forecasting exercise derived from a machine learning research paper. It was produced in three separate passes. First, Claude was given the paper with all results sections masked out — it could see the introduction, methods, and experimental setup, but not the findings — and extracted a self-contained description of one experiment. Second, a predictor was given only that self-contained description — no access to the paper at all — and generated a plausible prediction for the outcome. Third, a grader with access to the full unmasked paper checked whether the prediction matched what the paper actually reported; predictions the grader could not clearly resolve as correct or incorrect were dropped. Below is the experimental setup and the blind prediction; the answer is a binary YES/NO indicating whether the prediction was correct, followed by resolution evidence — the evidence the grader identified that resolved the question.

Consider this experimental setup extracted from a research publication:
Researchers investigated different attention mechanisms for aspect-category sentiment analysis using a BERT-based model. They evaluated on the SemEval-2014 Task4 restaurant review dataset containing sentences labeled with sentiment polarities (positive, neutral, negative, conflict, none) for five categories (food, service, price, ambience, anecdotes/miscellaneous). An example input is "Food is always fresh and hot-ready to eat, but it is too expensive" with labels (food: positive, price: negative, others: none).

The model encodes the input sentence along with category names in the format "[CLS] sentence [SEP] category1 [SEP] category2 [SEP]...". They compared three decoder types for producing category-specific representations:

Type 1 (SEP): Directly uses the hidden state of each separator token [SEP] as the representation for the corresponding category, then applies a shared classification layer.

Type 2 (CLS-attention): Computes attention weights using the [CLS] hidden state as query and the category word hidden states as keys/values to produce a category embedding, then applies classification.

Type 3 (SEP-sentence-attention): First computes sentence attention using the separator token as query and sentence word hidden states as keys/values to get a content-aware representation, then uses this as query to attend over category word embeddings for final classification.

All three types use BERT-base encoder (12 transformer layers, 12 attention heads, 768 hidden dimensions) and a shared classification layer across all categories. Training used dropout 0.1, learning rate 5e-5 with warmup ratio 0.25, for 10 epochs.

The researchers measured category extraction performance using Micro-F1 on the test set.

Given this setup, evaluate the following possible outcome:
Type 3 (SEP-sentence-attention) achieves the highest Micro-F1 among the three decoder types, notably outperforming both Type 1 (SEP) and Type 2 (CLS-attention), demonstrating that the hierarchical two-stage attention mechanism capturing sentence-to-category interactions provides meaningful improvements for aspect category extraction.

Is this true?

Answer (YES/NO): NO